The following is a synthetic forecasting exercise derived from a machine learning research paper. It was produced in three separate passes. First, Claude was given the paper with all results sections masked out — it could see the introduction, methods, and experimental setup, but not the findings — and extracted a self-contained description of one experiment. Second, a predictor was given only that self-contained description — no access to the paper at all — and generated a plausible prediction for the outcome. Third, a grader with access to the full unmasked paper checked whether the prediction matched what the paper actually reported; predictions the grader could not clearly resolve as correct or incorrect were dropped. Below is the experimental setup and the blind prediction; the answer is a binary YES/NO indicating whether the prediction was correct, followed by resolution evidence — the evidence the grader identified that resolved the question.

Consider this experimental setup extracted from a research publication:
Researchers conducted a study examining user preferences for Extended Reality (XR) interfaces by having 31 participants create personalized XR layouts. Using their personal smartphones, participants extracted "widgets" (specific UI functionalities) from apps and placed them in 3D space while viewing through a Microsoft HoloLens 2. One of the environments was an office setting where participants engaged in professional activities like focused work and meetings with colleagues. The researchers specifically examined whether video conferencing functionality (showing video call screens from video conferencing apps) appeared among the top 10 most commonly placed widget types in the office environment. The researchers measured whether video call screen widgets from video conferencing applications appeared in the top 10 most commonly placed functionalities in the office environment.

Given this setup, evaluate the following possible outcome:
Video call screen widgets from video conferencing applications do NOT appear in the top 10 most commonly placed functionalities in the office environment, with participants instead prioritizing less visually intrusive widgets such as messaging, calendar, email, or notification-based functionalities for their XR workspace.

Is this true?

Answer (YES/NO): NO